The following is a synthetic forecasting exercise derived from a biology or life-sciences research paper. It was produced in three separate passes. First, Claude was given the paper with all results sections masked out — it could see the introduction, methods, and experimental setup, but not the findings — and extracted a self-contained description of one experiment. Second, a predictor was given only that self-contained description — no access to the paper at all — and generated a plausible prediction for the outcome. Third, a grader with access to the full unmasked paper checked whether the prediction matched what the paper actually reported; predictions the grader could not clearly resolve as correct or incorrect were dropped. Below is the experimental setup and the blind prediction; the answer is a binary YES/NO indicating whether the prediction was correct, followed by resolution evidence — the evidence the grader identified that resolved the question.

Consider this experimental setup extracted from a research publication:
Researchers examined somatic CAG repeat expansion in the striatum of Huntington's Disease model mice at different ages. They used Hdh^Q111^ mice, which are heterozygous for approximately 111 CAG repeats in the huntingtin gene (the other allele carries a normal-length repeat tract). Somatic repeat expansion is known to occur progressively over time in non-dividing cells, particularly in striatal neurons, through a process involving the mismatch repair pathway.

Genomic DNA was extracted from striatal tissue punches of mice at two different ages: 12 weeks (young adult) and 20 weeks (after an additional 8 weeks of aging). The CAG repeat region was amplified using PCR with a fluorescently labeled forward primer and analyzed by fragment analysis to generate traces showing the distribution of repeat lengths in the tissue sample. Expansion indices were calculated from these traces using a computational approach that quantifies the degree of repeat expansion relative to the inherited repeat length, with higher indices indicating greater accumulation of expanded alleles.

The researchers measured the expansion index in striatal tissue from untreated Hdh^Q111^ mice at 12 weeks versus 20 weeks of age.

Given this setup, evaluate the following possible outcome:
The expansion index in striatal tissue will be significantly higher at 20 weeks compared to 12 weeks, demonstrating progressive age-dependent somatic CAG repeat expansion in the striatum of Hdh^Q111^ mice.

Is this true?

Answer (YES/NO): YES